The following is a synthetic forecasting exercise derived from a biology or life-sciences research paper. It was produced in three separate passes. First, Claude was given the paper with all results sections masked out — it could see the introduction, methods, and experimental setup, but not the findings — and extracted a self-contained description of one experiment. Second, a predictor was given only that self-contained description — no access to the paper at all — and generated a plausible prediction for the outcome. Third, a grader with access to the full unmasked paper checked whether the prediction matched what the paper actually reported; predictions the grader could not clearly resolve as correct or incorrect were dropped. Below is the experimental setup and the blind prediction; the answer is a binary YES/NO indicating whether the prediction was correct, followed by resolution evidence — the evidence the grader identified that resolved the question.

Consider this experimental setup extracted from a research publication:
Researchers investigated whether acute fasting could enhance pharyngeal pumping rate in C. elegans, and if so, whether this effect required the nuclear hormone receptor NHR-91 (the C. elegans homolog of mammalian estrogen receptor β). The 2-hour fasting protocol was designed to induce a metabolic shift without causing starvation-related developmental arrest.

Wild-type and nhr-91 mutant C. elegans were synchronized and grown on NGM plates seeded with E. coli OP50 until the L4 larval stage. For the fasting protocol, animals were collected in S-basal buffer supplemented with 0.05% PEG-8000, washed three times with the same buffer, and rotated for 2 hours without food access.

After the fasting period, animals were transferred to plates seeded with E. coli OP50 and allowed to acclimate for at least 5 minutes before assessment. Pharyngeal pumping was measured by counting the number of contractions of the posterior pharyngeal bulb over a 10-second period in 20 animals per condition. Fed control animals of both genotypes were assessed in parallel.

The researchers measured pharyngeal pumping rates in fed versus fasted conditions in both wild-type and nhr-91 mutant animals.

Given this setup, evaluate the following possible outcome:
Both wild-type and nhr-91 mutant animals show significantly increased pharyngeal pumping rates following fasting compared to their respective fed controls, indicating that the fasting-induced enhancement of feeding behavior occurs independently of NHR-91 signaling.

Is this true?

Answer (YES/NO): NO